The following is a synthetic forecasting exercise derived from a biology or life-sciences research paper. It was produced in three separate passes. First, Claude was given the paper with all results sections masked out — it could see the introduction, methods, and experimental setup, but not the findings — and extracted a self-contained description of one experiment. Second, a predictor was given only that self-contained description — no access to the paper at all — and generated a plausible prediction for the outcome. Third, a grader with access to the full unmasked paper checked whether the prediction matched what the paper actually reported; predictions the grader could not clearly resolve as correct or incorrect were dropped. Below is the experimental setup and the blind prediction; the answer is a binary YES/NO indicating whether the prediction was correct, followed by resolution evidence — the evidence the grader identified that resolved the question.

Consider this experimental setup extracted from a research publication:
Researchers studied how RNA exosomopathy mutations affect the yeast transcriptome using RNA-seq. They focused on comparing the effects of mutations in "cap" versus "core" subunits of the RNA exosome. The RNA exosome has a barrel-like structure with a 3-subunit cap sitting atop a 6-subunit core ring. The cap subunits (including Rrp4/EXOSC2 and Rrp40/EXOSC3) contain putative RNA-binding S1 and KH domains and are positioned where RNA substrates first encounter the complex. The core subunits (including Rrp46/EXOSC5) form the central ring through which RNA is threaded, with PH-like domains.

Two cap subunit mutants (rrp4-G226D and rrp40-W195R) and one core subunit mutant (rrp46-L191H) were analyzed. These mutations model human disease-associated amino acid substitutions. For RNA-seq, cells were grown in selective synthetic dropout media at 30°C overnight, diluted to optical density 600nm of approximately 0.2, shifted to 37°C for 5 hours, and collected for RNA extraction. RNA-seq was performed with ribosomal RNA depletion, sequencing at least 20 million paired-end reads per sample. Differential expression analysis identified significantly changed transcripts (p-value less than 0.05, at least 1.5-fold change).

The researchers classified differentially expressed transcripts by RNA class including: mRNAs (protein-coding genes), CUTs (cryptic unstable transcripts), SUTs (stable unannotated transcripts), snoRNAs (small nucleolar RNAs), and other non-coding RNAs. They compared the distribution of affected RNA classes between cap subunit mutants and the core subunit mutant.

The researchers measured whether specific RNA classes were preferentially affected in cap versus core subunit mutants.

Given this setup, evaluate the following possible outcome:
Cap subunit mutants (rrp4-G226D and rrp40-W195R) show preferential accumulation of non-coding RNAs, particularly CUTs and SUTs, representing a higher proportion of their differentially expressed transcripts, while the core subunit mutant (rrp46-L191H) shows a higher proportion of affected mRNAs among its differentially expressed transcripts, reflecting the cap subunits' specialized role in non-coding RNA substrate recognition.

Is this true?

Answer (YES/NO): YES